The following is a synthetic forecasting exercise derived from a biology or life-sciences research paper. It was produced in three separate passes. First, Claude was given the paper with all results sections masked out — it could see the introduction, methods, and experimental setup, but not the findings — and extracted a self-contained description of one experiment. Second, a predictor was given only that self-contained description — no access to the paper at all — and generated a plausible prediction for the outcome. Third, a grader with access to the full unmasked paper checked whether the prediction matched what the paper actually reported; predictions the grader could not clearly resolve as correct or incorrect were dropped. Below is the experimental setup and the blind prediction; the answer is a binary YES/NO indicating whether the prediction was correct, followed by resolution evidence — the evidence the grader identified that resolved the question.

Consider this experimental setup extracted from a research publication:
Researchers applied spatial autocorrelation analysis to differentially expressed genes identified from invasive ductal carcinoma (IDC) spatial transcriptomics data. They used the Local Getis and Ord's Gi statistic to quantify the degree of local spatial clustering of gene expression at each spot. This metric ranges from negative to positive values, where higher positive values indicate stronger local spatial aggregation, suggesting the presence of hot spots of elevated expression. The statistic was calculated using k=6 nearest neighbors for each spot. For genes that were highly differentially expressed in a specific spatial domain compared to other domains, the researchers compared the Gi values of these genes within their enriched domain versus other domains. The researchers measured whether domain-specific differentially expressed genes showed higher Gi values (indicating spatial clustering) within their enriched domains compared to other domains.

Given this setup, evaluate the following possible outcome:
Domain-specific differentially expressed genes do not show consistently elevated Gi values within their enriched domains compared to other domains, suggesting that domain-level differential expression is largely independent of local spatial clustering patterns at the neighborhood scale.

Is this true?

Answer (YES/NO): NO